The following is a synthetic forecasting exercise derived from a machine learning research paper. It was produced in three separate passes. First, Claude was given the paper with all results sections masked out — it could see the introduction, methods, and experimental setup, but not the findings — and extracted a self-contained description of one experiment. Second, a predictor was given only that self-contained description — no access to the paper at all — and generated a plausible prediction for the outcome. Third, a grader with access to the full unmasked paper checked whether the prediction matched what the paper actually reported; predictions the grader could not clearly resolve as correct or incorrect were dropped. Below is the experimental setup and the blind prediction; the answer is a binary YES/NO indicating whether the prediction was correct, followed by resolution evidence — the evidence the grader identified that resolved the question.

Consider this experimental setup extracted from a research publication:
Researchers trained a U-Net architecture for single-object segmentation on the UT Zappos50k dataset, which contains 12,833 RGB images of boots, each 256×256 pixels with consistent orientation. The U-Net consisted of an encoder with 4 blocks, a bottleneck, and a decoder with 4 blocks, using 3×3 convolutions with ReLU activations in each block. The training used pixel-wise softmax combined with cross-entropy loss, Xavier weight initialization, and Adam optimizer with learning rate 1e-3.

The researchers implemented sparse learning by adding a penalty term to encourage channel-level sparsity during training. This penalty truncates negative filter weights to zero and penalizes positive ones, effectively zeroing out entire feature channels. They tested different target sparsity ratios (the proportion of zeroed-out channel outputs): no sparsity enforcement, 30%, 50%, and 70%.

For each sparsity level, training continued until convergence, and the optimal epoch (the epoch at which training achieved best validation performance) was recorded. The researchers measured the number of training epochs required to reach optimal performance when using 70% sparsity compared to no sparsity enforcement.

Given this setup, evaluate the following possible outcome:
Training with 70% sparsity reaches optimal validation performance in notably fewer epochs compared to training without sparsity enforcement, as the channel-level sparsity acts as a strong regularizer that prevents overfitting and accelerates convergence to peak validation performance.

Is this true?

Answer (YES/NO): NO